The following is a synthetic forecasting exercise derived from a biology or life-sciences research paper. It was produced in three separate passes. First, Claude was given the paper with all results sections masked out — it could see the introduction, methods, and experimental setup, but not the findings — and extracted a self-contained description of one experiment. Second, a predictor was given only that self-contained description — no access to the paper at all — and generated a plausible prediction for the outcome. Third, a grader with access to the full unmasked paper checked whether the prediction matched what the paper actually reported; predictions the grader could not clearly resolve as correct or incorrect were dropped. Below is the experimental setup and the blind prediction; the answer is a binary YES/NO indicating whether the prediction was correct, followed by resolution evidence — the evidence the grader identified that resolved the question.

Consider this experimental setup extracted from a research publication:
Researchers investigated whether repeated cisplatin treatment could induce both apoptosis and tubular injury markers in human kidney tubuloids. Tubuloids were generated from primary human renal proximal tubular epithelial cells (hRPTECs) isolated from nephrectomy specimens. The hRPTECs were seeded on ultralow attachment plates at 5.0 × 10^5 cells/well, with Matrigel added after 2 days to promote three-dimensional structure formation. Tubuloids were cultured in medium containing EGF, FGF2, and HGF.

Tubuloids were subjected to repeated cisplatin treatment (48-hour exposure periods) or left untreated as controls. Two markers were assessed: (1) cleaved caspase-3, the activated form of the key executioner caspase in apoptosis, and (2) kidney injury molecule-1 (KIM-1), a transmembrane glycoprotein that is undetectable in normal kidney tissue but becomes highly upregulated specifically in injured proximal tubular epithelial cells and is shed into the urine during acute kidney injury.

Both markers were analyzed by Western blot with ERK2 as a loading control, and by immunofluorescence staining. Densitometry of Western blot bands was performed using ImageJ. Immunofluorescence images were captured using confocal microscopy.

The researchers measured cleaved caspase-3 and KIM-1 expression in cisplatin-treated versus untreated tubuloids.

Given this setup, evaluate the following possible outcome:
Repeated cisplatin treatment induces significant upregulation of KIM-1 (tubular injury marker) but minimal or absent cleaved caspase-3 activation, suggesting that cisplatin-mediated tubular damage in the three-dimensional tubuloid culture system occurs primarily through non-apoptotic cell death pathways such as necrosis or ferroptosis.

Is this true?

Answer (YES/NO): NO